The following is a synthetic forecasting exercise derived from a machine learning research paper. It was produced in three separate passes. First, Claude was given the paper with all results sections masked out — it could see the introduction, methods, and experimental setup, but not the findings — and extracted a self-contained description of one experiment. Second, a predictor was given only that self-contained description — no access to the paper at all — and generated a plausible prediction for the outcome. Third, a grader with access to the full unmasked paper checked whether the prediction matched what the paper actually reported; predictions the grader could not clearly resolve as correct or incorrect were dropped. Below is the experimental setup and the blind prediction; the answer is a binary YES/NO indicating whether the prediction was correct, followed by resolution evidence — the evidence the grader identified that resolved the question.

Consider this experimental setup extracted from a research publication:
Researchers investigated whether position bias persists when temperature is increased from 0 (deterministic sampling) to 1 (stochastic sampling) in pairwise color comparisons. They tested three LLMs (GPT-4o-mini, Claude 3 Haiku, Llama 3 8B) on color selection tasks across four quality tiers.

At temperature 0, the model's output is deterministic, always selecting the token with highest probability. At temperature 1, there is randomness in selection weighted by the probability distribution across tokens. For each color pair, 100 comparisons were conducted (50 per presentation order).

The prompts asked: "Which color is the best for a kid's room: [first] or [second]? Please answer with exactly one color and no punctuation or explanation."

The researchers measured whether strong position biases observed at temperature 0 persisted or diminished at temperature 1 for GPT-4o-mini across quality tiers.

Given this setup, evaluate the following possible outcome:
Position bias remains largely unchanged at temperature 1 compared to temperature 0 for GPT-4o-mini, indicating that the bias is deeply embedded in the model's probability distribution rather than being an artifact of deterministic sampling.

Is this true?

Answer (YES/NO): YES